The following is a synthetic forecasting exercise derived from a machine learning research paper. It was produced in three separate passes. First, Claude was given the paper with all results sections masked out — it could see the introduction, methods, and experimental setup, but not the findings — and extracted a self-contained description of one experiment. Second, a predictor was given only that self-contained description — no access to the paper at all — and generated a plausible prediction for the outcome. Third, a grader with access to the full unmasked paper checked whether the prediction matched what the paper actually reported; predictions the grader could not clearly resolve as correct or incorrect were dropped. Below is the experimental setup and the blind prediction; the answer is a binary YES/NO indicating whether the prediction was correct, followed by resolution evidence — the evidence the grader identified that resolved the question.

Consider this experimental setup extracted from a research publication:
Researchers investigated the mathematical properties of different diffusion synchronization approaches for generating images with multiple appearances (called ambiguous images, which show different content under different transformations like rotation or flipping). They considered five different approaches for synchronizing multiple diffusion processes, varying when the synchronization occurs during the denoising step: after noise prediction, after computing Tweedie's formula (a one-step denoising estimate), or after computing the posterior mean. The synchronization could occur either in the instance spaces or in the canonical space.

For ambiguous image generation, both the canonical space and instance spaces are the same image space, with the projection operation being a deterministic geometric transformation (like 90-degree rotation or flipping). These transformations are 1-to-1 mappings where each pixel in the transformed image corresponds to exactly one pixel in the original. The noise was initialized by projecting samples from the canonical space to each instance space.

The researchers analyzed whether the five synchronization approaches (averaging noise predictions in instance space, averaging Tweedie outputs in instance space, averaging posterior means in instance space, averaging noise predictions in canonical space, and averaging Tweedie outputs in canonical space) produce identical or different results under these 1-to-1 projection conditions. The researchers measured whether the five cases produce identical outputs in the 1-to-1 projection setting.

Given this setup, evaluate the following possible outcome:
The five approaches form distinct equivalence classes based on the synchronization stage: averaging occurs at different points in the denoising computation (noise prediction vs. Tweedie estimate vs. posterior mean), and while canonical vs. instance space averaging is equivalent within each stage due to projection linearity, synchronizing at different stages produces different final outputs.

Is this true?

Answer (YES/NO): NO